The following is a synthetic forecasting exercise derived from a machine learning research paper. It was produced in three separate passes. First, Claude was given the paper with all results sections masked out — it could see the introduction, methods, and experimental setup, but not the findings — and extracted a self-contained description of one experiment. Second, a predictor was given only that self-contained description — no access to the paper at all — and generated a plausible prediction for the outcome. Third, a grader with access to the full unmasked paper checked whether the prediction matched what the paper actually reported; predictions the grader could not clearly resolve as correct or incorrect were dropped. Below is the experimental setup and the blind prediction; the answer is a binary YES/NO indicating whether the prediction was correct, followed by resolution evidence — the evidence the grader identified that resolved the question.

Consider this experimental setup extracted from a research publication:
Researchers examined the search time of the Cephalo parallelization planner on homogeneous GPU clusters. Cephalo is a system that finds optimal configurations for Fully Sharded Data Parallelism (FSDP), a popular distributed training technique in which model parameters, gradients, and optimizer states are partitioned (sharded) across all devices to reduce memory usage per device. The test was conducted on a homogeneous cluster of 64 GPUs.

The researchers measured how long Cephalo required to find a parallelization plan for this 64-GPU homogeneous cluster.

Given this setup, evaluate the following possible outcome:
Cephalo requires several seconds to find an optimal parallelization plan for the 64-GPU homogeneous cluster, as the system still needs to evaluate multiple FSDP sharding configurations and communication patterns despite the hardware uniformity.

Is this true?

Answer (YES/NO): NO